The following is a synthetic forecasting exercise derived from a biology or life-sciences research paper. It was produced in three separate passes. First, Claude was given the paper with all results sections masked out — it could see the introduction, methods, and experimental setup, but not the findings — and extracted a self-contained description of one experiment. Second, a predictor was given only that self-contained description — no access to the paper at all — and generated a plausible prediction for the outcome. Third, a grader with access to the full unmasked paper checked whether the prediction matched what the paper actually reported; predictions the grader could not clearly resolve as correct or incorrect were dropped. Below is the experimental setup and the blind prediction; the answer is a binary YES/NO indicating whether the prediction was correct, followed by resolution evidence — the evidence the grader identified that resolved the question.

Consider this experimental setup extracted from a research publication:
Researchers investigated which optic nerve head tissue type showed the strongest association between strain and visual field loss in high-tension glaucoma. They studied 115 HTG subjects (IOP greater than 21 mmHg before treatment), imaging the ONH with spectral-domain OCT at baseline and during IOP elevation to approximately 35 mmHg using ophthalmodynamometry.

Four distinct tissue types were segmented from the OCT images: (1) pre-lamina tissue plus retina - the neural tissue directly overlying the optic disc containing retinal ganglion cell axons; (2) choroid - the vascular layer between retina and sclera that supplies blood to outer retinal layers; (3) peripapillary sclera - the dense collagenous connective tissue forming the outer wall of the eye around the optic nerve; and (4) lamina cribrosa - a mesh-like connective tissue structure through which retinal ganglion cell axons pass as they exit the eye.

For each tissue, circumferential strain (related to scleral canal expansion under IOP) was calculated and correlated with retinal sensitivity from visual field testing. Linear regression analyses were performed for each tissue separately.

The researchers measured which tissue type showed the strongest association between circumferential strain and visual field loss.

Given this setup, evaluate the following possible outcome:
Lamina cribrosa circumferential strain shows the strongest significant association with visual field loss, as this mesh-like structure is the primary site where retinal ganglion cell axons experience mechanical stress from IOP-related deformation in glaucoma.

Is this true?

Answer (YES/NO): NO